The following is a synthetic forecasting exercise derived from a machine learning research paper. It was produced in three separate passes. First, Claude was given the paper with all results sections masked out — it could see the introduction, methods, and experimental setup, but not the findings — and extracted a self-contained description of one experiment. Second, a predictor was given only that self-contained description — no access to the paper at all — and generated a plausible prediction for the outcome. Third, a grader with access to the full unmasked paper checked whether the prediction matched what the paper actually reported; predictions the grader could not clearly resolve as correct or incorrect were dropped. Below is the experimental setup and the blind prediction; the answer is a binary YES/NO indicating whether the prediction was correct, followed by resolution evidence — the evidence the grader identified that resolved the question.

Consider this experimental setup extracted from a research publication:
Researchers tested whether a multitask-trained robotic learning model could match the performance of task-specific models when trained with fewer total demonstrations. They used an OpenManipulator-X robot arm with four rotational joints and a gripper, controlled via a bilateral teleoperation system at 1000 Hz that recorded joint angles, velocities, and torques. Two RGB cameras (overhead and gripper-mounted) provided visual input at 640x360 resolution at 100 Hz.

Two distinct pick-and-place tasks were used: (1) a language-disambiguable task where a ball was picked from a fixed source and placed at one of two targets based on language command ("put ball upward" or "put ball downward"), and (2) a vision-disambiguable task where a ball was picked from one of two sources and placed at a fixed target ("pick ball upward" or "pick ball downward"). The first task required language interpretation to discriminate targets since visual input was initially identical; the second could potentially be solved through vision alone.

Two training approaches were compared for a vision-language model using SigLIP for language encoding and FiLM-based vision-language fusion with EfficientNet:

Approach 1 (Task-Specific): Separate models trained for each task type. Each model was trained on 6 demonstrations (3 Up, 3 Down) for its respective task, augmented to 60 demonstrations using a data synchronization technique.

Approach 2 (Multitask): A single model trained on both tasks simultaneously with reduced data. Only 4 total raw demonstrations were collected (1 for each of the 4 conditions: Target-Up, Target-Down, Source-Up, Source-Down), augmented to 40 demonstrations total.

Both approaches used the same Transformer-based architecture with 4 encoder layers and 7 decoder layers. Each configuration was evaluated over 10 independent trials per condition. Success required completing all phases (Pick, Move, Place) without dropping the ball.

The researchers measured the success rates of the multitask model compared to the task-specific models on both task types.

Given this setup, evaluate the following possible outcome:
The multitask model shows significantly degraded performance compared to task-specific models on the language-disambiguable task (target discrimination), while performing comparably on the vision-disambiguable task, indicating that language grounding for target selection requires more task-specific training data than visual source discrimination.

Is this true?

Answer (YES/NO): YES